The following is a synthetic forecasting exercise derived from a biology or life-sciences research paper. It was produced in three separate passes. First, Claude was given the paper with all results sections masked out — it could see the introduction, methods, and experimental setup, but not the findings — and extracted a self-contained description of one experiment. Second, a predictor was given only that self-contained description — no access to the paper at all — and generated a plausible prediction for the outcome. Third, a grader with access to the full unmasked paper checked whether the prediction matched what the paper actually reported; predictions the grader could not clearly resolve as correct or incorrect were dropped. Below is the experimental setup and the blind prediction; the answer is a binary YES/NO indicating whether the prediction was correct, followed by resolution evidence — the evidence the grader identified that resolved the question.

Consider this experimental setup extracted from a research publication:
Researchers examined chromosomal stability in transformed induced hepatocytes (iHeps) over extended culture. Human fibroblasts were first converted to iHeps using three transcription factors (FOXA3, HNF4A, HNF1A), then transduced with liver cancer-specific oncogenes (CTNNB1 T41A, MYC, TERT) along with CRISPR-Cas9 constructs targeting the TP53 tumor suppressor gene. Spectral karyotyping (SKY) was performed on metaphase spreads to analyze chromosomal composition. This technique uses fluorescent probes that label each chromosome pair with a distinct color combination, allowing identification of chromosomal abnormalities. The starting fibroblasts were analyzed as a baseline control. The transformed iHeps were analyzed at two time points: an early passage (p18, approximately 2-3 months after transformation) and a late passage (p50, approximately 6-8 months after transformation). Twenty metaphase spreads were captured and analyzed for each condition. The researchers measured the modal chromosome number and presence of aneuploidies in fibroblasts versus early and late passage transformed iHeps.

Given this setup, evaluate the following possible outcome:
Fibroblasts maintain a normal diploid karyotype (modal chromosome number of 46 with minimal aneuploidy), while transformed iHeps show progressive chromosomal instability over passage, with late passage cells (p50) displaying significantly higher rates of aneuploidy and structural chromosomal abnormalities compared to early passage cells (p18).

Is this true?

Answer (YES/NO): NO